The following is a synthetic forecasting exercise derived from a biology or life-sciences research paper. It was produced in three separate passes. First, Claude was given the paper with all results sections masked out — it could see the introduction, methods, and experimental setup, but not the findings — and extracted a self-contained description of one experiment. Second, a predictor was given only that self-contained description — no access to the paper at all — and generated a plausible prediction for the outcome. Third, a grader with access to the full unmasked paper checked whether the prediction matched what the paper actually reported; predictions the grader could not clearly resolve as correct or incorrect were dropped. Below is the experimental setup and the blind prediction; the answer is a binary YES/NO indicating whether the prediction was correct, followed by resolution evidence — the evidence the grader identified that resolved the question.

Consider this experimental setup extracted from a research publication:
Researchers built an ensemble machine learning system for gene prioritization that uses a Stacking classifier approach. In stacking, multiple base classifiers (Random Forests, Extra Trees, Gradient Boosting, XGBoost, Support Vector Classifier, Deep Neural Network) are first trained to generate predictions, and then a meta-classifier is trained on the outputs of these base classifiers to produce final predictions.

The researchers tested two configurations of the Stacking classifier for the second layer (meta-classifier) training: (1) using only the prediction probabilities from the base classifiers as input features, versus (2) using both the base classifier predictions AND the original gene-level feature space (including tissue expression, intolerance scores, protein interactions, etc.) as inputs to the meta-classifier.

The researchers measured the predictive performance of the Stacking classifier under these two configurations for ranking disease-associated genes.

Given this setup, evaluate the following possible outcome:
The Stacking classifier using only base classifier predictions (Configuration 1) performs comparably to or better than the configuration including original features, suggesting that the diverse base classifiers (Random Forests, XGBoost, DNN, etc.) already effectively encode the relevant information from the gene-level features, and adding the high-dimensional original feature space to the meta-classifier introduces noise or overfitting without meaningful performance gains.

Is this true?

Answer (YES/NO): NO